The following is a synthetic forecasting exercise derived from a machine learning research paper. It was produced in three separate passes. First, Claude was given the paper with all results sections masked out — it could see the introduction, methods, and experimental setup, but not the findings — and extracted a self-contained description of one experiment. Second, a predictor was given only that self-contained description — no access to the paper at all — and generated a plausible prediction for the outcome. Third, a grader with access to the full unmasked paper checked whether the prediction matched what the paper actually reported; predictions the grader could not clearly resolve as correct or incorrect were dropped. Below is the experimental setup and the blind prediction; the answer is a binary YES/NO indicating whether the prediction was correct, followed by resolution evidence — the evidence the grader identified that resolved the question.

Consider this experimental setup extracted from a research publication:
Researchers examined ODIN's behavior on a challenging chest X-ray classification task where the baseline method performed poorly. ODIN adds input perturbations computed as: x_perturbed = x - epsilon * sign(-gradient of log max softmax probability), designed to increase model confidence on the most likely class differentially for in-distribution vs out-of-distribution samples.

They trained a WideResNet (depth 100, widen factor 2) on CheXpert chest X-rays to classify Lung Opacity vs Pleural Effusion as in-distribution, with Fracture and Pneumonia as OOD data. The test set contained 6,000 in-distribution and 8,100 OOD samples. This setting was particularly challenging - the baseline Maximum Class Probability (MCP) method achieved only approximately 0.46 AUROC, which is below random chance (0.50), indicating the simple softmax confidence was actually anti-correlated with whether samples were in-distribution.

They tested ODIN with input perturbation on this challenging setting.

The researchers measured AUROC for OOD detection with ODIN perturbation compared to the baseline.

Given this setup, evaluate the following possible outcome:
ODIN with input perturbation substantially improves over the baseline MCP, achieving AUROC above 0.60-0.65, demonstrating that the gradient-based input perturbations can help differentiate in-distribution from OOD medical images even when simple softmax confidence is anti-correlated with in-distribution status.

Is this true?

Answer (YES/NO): YES